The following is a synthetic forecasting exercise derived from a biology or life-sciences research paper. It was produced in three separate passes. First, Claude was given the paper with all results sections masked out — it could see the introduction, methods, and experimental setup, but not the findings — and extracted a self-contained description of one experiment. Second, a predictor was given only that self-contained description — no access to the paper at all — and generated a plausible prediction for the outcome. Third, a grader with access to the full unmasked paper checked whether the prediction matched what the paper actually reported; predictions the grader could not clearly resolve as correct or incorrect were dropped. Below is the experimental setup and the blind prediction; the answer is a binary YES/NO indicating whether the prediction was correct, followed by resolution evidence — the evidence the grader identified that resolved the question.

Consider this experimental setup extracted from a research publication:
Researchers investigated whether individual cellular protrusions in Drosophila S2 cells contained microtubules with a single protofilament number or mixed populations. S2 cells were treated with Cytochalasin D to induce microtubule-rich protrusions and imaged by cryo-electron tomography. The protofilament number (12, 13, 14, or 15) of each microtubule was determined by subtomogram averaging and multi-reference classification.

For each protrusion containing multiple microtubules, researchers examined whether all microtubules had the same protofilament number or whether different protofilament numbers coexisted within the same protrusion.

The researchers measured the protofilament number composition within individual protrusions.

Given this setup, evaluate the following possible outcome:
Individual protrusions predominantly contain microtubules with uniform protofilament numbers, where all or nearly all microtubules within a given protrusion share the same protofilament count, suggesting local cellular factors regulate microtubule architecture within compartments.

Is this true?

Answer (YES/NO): YES